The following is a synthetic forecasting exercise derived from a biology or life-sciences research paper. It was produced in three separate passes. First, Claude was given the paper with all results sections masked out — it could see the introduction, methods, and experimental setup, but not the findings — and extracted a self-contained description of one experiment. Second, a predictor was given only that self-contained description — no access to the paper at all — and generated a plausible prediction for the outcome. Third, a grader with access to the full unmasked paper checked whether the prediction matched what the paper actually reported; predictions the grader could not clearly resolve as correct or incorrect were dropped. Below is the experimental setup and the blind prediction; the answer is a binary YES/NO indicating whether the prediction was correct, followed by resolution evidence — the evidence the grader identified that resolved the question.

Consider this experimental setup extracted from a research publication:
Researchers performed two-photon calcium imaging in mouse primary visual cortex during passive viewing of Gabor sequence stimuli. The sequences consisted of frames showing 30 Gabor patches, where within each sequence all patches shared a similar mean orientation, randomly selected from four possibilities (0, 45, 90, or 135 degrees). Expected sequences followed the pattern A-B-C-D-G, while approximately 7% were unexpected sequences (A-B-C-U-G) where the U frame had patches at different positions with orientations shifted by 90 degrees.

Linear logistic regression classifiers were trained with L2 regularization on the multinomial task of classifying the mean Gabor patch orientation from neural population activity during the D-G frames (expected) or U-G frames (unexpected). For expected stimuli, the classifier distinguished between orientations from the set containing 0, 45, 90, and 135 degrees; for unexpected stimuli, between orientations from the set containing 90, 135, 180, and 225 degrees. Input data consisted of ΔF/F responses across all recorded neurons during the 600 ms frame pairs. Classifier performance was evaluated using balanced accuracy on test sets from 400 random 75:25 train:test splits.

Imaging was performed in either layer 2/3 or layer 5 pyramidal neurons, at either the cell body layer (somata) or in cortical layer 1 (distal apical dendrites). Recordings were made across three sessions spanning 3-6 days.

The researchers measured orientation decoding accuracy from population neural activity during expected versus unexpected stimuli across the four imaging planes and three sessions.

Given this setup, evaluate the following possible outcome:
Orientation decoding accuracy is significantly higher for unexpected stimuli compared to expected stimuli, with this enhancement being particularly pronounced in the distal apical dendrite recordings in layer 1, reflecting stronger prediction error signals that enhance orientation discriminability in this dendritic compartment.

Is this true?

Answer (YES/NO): NO